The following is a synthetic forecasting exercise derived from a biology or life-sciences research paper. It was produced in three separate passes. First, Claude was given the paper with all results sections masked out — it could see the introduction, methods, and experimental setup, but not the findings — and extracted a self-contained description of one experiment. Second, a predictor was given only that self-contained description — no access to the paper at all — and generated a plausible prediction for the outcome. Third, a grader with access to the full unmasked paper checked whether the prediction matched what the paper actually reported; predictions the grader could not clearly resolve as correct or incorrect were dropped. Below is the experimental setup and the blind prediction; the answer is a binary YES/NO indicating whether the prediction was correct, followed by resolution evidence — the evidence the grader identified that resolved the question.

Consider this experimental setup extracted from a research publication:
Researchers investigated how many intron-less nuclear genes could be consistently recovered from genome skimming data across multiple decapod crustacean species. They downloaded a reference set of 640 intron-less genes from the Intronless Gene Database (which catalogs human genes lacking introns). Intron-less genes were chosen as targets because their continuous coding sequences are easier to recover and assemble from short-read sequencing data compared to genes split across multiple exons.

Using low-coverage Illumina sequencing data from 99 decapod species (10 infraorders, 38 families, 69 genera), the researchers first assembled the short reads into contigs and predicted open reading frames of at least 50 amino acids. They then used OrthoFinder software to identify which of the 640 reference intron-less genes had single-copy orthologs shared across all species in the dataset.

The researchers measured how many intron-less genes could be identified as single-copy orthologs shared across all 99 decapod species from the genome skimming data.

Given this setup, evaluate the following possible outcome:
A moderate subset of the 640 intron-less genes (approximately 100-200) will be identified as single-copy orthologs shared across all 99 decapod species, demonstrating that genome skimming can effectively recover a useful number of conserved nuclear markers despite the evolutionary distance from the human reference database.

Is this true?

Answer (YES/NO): NO